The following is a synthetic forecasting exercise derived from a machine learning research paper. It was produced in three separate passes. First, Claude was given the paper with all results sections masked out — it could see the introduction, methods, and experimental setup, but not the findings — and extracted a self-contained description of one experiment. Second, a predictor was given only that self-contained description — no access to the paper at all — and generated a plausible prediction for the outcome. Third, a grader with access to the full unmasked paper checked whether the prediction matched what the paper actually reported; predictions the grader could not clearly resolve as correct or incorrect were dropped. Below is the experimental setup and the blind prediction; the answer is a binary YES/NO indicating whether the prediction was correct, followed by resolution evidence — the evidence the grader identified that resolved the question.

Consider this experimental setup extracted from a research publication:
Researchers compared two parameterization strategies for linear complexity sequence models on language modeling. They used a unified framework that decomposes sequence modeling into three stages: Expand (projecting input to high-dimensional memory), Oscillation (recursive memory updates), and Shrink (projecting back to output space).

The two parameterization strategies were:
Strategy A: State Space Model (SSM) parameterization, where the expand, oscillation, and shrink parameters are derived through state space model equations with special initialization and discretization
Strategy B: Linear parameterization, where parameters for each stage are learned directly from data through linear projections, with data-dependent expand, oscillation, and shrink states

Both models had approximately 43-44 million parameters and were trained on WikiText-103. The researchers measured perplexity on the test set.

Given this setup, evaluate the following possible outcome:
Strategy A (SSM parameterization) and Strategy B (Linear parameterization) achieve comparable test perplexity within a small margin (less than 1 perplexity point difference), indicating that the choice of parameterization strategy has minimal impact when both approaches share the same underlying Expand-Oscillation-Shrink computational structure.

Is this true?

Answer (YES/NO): NO